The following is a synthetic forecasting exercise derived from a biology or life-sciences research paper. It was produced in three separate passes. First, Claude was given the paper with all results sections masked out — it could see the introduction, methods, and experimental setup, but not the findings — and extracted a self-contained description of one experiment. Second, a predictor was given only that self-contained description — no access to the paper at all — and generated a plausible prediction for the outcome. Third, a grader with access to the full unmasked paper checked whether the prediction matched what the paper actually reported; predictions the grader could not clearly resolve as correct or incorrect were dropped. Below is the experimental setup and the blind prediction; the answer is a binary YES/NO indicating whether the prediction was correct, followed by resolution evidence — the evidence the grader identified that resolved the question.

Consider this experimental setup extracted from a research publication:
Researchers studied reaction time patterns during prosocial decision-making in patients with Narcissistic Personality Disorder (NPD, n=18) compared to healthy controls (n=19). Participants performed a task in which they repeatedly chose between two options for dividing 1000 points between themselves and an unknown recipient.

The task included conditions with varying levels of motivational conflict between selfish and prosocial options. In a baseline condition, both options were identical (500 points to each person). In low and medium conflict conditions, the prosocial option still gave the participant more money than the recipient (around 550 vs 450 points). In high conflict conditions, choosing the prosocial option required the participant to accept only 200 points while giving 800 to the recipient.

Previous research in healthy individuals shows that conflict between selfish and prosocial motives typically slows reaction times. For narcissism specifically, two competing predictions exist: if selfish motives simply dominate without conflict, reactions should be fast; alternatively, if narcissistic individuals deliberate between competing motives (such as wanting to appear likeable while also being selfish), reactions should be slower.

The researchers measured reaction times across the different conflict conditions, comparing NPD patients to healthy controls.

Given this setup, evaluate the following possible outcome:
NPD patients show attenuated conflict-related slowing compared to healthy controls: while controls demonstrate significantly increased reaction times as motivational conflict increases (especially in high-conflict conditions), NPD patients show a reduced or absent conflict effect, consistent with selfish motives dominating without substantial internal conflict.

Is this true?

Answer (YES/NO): YES